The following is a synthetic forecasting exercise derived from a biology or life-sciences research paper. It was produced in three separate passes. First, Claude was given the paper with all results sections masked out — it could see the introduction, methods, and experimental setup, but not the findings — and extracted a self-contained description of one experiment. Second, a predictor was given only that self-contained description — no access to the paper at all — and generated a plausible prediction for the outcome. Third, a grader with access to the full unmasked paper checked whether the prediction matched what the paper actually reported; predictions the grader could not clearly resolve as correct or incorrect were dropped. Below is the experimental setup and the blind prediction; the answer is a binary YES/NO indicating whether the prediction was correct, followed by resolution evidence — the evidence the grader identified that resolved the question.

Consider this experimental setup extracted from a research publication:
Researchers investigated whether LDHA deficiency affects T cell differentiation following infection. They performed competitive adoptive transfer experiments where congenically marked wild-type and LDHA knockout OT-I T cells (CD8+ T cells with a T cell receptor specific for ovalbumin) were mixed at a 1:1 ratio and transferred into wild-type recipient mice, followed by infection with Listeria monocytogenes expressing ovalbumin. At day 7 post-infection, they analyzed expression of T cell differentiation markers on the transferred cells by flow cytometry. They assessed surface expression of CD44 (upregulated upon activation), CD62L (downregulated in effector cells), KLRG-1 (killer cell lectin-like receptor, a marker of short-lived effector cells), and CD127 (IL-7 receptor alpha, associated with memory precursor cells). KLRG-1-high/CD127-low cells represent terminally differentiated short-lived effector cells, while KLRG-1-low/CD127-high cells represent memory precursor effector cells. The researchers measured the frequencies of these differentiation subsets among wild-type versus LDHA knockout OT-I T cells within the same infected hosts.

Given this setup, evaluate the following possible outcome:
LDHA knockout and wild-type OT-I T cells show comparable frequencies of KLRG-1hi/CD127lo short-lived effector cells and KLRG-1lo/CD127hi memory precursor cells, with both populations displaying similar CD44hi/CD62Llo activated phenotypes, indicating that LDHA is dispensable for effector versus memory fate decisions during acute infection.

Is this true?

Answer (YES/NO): NO